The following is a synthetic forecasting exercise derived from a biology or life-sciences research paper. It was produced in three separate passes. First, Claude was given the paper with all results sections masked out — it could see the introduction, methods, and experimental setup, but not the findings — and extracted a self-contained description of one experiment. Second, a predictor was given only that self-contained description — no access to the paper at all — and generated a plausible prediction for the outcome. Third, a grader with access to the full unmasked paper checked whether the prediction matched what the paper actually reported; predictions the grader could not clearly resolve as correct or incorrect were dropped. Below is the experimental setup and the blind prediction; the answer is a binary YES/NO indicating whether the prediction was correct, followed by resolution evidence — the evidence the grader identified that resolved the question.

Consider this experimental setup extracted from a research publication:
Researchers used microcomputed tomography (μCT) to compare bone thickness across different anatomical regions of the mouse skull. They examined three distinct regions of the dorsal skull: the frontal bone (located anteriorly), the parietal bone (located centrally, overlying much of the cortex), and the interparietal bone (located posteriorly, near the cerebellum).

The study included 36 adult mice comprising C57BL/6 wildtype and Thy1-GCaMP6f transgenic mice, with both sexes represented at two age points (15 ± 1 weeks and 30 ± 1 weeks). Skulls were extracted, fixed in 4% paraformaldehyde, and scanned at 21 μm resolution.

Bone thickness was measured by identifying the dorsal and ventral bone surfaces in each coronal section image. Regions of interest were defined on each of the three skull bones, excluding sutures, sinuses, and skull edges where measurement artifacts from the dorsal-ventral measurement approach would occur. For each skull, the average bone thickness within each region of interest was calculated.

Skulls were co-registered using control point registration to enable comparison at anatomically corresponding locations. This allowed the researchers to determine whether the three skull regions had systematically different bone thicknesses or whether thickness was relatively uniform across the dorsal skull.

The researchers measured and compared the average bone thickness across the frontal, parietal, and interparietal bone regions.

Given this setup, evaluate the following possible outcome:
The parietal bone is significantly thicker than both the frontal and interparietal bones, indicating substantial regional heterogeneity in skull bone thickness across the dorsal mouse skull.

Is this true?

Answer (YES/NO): NO